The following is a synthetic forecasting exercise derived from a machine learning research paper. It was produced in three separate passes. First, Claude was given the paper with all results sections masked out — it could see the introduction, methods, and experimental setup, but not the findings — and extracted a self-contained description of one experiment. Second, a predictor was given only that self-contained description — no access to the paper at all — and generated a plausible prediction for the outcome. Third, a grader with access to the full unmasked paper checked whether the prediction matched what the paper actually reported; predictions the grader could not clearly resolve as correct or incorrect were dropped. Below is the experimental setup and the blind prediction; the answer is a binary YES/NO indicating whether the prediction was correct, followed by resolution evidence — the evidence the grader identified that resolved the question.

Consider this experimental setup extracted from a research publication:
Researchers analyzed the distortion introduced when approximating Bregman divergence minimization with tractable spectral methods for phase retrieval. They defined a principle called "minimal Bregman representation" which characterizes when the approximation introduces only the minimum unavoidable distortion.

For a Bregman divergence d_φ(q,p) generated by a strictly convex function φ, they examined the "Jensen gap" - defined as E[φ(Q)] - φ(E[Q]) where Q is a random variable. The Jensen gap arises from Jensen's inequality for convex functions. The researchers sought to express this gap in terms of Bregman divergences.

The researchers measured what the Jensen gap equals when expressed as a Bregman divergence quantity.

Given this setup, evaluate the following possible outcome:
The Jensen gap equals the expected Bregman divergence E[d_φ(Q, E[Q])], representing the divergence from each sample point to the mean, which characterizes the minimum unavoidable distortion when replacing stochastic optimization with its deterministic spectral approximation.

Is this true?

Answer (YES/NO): YES